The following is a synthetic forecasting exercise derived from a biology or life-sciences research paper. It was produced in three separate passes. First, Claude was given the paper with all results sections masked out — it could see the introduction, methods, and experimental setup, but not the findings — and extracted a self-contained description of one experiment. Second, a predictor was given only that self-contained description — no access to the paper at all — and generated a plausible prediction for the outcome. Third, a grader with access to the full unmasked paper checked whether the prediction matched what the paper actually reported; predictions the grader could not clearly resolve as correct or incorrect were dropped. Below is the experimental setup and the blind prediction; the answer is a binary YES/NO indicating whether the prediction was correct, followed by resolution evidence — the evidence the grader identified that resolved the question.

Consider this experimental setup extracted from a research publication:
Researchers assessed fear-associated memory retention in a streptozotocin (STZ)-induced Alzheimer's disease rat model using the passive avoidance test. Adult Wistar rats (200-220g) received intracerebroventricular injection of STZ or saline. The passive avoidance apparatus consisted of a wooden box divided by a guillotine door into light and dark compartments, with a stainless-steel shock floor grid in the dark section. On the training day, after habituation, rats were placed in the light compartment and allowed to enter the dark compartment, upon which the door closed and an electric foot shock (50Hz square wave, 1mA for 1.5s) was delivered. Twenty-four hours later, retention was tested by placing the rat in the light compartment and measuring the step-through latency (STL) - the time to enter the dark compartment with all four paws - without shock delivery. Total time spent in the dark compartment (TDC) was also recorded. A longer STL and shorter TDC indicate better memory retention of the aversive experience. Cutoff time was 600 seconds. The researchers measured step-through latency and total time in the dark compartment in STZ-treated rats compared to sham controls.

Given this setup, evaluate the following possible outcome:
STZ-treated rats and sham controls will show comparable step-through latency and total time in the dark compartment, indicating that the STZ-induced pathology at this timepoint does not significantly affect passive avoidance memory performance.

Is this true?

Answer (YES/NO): NO